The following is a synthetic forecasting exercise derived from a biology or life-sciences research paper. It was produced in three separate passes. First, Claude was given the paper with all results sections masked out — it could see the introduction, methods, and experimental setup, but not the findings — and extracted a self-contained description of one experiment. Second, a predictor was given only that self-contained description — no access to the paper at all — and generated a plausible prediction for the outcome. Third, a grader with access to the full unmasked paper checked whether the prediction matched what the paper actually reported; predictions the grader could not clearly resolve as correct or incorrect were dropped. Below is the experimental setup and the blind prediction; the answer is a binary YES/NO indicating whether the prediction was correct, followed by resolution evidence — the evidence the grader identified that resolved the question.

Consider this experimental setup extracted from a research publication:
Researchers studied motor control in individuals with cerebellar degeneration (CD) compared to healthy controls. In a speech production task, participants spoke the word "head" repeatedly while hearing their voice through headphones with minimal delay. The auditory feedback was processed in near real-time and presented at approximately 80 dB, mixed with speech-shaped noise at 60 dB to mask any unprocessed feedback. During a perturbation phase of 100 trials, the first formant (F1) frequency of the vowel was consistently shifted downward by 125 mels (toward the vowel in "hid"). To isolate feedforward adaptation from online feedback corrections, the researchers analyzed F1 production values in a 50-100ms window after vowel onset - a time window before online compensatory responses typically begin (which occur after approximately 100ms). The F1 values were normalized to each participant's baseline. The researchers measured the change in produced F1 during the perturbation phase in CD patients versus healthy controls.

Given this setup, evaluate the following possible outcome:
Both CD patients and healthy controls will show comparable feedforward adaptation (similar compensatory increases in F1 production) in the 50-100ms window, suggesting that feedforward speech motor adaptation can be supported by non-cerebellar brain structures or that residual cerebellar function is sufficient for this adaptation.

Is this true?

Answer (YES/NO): NO